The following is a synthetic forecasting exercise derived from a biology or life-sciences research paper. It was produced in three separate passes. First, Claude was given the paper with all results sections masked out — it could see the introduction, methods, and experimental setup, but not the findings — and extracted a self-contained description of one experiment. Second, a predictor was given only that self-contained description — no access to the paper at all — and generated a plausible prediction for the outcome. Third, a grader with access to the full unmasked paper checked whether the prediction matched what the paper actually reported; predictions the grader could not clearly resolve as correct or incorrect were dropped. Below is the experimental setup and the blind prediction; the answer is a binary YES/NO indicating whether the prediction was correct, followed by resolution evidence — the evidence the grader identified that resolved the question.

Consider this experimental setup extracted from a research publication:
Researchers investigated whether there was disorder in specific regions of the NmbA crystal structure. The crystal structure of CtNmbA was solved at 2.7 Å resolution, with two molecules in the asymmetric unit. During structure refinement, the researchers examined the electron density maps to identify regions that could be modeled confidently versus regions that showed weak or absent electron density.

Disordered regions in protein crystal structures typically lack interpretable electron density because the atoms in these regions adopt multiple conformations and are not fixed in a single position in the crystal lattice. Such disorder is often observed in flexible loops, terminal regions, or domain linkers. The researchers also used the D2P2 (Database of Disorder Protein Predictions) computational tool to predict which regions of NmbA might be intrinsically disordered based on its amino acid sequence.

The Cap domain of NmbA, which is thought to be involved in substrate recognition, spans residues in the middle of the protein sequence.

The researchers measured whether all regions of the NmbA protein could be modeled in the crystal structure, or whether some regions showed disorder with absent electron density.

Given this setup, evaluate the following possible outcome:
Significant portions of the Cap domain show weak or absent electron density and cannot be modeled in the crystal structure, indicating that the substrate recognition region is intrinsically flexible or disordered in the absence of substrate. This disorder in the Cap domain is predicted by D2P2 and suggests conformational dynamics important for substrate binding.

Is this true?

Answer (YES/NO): YES